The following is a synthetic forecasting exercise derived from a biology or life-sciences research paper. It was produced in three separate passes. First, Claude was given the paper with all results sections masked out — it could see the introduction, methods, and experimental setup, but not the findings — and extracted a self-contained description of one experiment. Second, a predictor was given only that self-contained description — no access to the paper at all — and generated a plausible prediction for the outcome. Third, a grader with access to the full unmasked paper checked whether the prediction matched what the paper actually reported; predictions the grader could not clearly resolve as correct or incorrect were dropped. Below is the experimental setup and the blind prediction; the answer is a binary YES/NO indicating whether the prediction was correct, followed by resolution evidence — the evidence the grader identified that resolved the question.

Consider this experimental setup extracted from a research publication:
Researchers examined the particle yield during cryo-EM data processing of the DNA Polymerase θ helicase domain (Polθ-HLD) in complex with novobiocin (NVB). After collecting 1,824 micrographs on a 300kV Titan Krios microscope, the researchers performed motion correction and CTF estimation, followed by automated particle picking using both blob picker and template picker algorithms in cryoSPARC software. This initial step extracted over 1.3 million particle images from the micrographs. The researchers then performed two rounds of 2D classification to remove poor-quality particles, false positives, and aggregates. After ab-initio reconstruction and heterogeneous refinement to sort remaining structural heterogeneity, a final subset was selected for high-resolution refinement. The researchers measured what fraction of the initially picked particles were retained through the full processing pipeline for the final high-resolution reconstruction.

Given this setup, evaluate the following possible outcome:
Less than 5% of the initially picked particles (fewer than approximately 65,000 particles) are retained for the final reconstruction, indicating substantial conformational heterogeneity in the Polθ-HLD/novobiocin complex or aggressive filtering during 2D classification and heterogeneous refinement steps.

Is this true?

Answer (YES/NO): NO